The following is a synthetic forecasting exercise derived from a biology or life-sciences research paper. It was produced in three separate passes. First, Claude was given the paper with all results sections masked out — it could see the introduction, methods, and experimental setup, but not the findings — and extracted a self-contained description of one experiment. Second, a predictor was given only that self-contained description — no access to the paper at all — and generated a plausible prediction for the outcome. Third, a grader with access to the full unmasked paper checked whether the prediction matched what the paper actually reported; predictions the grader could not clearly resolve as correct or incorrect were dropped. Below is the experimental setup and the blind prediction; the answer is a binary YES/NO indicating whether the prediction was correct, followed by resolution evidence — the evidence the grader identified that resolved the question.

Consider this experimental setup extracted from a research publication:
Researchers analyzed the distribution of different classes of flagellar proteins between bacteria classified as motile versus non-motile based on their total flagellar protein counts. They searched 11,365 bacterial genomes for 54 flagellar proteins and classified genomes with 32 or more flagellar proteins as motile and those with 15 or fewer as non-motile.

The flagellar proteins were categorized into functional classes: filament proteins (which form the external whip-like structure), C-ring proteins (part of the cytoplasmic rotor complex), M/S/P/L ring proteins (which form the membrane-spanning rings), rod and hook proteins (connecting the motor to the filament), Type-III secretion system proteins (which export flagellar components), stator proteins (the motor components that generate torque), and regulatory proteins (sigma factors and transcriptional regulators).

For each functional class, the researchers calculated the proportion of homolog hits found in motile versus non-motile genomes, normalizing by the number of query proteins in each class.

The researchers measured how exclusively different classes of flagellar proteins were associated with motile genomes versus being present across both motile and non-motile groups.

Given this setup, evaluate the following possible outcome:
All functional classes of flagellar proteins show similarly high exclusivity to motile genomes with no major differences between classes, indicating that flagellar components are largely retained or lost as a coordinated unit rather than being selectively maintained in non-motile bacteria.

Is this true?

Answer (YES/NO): NO